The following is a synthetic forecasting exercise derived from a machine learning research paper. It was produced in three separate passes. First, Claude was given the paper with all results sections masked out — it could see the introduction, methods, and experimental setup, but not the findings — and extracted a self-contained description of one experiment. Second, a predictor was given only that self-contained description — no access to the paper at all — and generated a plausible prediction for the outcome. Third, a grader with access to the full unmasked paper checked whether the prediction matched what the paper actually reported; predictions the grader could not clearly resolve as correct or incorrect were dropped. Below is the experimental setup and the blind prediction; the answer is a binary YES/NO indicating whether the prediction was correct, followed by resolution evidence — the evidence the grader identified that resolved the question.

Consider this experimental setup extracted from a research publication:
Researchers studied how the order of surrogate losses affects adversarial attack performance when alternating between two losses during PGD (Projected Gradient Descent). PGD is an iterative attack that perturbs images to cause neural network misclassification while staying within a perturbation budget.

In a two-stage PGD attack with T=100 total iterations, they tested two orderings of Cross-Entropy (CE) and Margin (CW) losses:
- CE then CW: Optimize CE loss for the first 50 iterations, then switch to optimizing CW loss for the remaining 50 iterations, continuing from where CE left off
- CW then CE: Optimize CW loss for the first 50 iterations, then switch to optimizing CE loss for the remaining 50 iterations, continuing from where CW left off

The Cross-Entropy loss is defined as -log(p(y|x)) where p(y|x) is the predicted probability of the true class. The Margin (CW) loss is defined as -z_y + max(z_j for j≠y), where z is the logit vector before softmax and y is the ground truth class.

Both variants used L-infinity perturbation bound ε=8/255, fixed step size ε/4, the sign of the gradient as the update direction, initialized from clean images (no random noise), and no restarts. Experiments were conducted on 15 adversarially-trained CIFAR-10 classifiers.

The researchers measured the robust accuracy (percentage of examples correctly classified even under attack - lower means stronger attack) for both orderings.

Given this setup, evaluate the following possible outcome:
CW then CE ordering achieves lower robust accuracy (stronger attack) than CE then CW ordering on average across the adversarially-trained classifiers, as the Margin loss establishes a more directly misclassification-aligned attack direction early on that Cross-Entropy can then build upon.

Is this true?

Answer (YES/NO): NO